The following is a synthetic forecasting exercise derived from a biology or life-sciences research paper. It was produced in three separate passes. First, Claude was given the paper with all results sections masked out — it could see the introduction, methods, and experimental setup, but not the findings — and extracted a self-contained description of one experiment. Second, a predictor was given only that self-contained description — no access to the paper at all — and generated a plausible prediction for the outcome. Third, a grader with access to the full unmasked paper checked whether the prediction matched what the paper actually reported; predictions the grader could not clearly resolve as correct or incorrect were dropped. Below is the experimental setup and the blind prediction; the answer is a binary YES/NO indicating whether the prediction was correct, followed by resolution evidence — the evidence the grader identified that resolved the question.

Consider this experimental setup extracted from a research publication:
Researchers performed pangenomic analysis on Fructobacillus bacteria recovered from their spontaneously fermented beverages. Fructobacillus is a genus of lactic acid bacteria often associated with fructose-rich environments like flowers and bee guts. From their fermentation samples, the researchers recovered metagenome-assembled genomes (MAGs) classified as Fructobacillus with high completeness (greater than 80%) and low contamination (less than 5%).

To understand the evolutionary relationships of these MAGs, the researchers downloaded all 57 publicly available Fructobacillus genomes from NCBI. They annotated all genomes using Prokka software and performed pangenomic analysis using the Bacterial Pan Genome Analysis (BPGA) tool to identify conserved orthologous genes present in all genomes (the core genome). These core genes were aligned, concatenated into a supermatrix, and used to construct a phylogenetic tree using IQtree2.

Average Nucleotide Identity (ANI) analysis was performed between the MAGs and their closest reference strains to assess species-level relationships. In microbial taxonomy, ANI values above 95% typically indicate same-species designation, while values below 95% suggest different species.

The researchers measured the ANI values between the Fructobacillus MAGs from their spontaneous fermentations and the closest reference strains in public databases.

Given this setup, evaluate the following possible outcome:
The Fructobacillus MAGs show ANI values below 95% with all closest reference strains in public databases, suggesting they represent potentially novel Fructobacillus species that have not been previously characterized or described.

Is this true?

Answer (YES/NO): NO